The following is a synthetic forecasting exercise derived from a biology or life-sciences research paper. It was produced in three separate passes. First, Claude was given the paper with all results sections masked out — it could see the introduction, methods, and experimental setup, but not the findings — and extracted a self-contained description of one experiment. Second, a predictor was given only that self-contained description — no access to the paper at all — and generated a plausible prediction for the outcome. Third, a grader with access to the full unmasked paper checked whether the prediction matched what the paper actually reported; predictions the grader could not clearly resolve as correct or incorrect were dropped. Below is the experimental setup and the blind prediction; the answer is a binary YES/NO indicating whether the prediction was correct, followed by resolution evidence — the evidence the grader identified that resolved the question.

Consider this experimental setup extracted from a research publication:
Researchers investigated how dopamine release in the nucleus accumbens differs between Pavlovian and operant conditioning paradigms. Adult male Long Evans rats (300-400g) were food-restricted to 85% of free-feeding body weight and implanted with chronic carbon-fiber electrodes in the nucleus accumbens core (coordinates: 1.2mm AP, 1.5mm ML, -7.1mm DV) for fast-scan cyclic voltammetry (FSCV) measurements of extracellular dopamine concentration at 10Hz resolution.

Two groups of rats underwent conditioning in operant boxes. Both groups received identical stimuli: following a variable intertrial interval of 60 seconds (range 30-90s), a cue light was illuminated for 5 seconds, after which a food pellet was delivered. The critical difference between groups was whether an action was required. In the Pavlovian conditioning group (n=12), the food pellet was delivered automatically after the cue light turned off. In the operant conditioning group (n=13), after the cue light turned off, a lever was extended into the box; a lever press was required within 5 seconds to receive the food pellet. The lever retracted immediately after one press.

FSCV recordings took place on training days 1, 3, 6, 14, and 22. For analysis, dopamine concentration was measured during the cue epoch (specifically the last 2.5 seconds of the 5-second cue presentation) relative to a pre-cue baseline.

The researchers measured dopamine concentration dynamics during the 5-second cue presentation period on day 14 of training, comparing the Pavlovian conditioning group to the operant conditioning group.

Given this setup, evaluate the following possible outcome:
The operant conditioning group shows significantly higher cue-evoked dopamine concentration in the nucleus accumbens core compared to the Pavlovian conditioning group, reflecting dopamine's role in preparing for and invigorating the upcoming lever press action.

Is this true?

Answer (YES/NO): YES